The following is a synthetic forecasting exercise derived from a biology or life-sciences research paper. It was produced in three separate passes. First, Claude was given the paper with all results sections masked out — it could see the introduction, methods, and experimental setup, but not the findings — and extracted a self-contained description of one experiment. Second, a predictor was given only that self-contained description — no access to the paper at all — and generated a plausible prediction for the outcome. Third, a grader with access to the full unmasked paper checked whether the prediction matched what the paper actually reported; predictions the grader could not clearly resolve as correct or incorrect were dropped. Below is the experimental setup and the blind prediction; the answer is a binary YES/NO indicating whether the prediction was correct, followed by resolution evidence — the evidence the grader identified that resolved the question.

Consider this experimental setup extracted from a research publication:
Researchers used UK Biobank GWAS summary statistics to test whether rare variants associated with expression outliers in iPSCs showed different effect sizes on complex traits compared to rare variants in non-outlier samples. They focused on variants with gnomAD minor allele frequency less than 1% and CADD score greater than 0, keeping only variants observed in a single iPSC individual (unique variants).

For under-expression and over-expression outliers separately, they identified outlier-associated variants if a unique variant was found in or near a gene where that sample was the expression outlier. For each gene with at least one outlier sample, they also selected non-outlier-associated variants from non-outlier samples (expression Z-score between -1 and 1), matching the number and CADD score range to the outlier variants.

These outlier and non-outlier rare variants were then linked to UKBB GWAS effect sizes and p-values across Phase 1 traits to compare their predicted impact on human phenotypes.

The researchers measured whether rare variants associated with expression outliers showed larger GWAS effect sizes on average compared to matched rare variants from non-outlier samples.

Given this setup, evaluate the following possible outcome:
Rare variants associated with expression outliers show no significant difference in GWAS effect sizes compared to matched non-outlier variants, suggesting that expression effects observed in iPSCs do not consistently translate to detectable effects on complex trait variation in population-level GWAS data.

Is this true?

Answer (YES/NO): NO